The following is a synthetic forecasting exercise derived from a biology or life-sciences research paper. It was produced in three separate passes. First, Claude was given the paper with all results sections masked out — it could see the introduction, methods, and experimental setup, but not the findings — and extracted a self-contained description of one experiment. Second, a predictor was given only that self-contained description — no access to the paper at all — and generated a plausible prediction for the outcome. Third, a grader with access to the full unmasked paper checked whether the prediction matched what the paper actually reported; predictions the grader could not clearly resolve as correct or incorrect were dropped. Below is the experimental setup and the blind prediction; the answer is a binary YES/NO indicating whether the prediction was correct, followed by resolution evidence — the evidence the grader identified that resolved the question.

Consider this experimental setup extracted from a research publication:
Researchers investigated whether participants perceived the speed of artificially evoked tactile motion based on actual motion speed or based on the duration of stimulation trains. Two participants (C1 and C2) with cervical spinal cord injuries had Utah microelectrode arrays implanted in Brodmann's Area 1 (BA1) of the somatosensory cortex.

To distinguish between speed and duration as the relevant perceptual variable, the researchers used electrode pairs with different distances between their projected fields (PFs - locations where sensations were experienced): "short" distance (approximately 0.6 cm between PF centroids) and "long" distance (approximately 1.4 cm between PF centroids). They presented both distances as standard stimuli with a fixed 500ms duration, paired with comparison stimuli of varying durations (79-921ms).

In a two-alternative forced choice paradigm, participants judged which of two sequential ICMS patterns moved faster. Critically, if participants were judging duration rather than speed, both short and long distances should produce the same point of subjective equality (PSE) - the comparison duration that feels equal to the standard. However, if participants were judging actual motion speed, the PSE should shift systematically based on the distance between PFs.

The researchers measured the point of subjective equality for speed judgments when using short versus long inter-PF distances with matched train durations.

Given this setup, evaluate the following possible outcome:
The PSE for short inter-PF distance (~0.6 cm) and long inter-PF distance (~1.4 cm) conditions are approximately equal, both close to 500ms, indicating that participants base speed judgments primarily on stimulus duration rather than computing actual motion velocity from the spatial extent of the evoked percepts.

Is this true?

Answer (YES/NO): NO